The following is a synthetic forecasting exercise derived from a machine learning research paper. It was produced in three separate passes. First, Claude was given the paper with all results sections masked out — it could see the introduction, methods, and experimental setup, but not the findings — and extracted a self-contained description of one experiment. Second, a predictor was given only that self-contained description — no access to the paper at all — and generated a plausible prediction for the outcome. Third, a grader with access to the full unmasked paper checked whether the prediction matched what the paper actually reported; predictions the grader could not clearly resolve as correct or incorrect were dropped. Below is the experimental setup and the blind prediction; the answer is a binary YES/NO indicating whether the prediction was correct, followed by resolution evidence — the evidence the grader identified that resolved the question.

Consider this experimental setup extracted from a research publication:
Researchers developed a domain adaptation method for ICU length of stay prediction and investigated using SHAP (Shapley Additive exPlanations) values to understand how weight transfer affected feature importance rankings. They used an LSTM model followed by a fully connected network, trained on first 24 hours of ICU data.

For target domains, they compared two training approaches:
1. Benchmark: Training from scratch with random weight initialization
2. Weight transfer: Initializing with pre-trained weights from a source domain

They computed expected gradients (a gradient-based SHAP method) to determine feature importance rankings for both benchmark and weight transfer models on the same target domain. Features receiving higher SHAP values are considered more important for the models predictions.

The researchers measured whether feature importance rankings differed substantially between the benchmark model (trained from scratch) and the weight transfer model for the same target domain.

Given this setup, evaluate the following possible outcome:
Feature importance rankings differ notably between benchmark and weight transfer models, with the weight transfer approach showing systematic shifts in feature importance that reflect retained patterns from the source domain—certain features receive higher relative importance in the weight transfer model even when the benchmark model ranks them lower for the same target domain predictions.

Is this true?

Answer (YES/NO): NO